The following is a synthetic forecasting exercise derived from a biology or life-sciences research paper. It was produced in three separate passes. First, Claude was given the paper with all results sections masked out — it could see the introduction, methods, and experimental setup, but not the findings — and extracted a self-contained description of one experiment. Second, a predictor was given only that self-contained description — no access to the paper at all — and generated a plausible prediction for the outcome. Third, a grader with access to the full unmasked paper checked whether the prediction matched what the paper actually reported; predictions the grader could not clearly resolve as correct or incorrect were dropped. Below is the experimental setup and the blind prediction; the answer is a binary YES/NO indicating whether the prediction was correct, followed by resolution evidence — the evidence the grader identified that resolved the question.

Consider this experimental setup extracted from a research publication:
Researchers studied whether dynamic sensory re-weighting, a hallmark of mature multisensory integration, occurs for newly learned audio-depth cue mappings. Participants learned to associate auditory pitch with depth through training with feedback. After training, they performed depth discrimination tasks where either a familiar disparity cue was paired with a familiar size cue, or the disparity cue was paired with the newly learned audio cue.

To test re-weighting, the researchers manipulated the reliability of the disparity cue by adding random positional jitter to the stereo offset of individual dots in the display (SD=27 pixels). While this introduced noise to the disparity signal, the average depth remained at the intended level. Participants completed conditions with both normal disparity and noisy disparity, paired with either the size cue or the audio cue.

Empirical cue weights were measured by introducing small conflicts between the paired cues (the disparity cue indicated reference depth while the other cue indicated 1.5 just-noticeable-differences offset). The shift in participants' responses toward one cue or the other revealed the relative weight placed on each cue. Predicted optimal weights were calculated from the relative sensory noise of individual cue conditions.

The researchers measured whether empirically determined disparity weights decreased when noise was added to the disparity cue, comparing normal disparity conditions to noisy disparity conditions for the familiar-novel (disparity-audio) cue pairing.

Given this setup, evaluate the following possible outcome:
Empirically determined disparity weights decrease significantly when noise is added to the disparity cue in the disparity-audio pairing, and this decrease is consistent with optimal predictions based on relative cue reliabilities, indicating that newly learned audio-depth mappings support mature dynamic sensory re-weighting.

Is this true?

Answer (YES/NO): YES